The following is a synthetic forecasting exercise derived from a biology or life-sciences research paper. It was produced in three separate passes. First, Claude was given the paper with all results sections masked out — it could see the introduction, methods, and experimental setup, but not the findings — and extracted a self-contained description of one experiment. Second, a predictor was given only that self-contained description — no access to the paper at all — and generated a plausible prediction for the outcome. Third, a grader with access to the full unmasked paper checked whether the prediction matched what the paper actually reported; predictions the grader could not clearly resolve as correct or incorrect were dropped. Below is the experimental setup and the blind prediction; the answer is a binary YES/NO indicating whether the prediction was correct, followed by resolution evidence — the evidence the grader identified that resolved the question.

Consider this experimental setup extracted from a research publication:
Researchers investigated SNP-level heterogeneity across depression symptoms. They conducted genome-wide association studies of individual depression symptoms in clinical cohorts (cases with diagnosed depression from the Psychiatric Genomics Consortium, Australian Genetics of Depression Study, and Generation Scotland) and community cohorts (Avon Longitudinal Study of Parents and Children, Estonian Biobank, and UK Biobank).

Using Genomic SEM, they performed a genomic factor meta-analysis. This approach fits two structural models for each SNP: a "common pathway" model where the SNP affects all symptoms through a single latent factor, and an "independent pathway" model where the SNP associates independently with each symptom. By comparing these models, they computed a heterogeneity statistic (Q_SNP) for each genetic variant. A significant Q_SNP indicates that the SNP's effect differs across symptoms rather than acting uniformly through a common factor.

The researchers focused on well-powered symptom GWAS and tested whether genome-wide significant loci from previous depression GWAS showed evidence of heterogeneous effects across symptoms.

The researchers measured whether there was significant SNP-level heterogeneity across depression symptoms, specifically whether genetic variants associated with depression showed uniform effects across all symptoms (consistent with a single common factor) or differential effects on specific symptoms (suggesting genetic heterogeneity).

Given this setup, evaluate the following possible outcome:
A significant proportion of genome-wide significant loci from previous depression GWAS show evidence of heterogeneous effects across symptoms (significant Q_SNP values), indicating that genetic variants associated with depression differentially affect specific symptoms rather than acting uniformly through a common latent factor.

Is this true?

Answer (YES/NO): NO